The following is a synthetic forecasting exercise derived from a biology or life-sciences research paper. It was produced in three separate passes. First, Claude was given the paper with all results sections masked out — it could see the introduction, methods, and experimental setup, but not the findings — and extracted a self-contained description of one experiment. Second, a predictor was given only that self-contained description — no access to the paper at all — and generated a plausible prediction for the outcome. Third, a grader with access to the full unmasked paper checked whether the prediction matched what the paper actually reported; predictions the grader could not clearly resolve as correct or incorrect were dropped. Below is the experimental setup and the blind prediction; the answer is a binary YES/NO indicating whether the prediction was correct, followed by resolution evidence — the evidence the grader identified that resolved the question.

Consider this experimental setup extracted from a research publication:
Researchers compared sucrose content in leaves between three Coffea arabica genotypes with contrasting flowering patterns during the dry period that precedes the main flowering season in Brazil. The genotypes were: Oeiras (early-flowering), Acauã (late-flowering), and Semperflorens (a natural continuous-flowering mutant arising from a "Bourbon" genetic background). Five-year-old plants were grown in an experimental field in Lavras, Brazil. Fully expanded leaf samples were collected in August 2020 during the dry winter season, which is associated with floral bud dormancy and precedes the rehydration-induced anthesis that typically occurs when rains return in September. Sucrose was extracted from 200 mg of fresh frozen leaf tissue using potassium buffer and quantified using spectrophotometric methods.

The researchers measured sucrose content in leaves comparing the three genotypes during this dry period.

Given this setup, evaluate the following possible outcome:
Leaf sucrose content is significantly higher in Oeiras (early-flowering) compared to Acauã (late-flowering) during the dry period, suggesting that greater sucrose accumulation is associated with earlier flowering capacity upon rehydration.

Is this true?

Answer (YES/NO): NO